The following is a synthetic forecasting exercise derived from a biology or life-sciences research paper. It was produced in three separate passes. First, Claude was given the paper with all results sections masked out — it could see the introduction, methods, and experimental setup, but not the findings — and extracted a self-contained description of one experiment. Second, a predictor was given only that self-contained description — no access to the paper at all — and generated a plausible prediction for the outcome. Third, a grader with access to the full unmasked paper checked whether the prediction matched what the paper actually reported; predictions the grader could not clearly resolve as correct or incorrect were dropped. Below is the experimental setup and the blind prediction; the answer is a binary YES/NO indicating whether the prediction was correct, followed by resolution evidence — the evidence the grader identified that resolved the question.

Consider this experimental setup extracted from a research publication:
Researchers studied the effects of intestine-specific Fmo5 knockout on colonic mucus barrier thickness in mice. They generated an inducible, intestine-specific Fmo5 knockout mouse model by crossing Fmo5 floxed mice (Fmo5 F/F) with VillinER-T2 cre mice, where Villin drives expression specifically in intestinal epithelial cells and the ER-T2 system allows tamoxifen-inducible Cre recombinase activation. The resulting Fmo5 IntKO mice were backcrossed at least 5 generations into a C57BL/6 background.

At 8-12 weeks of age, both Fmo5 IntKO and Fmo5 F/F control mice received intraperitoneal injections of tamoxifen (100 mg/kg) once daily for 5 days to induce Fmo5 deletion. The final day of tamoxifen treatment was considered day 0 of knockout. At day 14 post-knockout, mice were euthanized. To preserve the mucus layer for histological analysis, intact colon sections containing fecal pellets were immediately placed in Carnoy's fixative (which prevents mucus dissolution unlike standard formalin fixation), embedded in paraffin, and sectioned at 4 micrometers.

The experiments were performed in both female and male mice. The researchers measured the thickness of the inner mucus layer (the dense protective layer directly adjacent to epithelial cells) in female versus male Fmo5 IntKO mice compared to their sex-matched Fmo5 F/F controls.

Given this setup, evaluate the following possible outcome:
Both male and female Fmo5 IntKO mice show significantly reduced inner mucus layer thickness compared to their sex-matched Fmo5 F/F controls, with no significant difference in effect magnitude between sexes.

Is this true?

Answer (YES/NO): NO